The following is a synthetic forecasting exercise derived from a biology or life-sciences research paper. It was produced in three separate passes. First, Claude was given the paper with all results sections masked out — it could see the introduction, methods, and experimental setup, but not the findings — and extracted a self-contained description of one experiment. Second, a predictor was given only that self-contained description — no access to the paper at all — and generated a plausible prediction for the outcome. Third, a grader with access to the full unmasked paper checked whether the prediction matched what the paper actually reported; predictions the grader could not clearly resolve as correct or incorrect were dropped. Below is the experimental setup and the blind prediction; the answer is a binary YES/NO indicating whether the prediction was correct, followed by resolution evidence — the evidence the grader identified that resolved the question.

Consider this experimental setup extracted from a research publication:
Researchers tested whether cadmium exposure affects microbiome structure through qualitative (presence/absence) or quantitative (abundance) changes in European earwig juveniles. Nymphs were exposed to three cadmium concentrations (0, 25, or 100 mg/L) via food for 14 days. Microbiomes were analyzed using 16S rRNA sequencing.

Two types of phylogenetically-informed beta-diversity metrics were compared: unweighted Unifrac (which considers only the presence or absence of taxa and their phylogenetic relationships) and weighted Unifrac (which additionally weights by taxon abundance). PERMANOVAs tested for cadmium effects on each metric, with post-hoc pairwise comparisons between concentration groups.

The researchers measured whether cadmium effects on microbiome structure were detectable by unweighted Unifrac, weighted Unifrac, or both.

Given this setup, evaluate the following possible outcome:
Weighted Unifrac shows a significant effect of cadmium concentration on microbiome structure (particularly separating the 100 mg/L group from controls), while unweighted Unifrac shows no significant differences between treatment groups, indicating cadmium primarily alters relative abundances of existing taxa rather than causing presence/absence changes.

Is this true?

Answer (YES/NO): NO